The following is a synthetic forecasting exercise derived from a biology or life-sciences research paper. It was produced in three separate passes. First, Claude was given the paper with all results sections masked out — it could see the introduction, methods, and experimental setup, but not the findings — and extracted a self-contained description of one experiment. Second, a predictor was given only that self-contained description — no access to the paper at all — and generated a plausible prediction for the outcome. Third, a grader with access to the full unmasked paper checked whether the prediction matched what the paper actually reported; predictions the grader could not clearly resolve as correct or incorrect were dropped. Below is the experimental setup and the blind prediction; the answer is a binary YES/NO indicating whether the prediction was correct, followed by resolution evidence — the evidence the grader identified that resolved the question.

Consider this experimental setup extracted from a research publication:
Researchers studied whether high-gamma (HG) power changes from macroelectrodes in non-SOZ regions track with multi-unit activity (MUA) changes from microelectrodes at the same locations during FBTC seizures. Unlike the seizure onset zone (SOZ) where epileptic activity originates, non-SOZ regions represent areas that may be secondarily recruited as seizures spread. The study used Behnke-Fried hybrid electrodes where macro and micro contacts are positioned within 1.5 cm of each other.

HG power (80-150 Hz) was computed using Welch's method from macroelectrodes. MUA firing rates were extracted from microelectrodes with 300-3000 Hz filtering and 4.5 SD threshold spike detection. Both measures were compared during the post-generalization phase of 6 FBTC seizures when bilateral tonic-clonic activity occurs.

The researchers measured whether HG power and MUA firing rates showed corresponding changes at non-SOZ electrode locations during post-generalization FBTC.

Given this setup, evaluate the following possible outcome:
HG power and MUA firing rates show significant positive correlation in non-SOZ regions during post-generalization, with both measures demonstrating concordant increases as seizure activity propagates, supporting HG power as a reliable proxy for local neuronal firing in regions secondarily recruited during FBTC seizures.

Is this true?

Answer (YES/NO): NO